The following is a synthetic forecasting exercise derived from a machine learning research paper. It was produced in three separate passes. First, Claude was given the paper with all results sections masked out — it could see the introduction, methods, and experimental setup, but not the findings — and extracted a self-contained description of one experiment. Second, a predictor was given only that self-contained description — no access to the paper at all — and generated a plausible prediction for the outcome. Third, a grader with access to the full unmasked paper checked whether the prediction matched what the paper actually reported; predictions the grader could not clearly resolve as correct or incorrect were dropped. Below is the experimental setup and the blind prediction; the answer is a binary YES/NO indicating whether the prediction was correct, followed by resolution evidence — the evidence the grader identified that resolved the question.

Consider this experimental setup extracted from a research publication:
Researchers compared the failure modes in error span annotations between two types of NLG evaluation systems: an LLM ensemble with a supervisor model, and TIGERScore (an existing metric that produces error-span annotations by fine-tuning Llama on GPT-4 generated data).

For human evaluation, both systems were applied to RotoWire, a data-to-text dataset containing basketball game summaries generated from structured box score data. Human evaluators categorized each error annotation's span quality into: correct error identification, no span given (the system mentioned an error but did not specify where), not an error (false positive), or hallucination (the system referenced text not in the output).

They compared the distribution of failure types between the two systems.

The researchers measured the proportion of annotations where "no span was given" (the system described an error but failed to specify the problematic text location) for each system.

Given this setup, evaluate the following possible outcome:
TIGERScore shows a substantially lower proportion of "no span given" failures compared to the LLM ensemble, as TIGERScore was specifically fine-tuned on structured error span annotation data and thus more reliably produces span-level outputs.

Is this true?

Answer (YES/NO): NO